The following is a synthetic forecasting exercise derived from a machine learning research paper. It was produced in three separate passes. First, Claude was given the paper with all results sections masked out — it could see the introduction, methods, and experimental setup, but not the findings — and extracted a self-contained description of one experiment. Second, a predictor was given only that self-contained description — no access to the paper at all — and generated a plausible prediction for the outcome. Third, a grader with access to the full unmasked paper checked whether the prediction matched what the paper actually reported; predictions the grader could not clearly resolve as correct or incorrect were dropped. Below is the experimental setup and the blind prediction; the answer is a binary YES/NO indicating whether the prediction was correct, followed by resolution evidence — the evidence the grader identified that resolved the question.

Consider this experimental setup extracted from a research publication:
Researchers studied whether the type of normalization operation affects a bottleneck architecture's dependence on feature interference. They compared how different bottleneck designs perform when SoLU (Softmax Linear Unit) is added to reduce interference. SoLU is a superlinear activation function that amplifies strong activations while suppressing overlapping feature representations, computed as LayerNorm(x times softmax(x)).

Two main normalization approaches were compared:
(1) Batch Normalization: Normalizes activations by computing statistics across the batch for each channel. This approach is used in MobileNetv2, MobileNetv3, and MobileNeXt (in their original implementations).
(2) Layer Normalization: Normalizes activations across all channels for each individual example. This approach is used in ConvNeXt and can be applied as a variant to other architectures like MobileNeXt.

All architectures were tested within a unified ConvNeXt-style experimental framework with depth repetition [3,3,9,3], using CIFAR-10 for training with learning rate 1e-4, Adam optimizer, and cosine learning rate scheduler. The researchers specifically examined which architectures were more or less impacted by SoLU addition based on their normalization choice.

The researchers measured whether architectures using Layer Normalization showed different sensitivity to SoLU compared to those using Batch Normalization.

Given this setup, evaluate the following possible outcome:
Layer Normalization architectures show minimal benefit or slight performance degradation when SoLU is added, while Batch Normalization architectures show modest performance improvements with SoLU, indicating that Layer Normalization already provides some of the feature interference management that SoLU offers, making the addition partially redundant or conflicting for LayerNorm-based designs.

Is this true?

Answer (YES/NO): NO